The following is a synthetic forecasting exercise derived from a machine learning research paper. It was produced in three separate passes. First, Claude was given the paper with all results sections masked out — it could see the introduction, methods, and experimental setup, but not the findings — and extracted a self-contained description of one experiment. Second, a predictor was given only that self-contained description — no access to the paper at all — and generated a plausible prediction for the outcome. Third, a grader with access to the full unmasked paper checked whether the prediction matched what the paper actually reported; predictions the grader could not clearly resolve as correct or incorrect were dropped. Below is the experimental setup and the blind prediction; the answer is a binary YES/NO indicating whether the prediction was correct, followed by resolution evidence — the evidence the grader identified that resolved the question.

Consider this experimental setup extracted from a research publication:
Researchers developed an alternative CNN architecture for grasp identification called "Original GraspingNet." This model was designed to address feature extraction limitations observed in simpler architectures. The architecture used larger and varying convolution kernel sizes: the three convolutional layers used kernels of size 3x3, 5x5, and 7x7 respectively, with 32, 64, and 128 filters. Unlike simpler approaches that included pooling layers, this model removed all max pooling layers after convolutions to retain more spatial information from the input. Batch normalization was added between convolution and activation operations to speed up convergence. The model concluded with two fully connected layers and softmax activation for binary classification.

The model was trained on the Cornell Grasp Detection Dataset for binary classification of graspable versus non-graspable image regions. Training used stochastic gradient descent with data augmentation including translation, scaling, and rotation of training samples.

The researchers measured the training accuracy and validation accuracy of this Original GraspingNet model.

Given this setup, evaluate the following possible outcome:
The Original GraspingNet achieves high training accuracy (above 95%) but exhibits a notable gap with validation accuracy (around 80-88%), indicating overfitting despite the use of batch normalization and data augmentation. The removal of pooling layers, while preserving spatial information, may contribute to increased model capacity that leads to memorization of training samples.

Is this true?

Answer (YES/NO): YES